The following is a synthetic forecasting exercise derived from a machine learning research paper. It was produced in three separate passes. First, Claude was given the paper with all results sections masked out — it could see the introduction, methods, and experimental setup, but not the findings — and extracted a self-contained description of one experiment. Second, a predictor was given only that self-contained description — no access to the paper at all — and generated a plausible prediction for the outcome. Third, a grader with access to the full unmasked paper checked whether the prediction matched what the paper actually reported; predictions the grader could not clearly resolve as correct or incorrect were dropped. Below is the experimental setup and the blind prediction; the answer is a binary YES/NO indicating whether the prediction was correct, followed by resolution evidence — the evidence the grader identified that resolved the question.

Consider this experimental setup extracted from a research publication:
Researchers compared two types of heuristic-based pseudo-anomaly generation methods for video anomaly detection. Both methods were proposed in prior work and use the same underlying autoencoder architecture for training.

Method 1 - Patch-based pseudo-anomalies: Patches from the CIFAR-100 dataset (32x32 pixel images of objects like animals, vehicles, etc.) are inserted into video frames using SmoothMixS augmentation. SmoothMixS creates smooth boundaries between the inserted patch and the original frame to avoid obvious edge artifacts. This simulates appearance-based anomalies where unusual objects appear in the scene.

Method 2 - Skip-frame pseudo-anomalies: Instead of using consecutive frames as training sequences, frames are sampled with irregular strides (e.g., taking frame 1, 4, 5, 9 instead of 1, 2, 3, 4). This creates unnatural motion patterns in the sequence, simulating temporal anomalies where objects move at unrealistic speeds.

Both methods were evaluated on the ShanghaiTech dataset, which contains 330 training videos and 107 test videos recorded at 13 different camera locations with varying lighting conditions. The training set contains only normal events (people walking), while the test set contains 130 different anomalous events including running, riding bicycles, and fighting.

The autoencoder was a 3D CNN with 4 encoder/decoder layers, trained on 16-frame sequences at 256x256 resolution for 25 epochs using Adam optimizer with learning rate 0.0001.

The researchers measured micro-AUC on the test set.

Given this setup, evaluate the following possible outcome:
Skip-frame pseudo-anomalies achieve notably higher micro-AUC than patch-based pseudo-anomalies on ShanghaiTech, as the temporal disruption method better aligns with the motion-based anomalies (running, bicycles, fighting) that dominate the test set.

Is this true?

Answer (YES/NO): YES